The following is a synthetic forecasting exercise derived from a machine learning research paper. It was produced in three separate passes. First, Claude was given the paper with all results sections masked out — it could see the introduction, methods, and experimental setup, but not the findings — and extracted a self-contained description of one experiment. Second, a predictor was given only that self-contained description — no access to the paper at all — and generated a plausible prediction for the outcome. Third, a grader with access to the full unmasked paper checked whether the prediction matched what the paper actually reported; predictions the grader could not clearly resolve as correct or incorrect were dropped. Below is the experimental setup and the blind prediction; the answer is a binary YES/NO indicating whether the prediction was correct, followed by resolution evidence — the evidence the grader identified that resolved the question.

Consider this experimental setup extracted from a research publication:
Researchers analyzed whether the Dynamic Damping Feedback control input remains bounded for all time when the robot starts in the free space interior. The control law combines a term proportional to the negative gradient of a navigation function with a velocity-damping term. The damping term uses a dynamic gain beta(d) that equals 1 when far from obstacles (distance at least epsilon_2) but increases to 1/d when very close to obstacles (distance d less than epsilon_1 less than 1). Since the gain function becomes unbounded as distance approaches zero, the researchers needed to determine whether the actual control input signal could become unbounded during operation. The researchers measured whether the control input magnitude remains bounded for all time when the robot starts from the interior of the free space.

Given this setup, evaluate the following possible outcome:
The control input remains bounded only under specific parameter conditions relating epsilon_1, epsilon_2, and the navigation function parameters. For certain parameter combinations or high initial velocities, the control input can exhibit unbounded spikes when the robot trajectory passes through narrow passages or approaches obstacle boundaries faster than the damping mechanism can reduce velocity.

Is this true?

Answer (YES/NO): NO